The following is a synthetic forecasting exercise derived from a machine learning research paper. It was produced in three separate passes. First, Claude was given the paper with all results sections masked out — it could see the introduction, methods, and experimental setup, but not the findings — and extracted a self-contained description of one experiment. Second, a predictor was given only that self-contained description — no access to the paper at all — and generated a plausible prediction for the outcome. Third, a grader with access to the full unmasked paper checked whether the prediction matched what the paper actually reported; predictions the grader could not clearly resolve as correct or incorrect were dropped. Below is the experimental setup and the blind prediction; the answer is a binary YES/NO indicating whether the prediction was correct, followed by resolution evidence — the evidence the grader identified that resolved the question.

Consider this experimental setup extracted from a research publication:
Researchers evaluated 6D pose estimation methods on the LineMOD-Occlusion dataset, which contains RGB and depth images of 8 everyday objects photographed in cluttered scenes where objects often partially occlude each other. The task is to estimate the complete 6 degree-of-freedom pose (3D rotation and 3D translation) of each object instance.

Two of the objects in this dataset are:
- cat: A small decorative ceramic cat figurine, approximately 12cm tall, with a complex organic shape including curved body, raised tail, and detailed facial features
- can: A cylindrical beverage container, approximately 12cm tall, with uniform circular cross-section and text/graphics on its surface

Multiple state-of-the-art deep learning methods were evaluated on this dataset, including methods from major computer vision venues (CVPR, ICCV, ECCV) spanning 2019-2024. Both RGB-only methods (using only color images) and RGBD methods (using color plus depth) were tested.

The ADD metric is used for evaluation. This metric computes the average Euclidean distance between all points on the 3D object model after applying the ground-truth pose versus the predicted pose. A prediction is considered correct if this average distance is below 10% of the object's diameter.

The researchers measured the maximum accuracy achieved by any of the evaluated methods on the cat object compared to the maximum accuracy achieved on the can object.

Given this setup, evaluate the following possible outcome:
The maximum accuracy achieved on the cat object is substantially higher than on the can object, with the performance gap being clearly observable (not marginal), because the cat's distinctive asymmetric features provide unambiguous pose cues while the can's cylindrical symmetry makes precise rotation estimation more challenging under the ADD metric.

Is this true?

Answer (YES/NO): NO